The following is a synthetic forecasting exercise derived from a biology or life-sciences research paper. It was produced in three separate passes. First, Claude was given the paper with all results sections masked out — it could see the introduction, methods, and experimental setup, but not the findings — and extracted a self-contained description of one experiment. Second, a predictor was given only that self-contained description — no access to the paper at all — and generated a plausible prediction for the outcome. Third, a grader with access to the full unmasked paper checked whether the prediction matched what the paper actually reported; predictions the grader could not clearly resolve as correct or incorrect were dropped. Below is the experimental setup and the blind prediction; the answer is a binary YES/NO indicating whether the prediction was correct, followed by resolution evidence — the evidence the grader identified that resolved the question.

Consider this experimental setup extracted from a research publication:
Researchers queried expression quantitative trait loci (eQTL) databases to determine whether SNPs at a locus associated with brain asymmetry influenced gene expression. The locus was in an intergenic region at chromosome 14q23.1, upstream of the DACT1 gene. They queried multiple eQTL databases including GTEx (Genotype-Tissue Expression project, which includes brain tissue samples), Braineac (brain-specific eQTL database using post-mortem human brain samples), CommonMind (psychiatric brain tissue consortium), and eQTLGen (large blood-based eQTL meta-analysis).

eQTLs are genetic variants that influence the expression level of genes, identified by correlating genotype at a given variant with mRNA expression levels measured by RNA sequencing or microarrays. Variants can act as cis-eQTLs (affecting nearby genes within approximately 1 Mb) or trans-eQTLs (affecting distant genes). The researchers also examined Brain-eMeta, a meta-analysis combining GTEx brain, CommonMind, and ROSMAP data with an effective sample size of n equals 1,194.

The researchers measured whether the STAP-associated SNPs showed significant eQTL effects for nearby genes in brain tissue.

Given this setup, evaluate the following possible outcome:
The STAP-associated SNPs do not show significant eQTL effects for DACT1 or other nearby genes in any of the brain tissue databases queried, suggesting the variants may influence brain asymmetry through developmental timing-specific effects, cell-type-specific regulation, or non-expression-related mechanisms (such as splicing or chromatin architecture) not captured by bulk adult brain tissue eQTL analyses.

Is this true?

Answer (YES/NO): NO